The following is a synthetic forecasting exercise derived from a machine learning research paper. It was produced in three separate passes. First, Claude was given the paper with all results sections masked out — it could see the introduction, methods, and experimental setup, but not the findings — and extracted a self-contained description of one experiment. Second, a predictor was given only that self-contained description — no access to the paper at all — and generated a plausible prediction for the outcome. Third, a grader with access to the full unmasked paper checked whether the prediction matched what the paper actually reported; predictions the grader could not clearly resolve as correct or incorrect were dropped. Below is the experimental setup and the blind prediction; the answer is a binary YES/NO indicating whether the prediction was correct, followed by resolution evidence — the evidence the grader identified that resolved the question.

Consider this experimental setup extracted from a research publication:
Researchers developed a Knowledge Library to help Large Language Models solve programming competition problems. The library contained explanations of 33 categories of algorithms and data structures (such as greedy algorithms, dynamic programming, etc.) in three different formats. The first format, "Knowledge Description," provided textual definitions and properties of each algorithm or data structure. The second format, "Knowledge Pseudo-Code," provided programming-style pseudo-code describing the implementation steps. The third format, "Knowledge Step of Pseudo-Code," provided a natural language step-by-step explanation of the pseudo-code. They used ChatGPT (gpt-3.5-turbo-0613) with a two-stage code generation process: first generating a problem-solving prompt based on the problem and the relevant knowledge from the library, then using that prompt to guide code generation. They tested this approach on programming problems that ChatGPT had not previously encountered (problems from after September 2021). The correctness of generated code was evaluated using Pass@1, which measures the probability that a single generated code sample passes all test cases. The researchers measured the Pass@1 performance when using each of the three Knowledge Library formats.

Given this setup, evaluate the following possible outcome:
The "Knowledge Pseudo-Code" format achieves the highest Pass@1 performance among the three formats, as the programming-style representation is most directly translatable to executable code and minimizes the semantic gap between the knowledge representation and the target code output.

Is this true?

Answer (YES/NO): NO